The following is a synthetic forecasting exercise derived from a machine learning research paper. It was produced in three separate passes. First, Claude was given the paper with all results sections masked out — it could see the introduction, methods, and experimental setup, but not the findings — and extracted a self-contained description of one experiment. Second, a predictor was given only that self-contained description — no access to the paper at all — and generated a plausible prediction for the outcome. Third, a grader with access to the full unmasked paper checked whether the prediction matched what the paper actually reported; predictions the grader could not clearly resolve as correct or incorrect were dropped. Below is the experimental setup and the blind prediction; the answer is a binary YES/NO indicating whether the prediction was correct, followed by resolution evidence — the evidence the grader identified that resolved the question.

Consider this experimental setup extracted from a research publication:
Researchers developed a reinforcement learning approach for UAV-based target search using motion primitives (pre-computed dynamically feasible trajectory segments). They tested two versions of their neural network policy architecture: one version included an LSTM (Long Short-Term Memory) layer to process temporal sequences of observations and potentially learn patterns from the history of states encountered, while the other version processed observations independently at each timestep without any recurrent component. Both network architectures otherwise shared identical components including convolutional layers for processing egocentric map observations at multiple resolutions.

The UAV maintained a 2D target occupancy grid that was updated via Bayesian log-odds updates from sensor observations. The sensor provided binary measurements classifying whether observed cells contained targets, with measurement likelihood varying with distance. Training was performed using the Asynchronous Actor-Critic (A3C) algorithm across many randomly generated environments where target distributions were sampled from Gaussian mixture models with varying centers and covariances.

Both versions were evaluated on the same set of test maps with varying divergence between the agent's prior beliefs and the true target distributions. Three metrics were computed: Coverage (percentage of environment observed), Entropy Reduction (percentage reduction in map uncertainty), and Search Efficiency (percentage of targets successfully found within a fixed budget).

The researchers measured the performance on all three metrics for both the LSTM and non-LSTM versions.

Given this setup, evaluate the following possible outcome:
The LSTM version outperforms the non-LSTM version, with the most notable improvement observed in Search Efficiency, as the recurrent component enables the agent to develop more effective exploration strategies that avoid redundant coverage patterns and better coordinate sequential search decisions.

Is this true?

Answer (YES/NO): NO